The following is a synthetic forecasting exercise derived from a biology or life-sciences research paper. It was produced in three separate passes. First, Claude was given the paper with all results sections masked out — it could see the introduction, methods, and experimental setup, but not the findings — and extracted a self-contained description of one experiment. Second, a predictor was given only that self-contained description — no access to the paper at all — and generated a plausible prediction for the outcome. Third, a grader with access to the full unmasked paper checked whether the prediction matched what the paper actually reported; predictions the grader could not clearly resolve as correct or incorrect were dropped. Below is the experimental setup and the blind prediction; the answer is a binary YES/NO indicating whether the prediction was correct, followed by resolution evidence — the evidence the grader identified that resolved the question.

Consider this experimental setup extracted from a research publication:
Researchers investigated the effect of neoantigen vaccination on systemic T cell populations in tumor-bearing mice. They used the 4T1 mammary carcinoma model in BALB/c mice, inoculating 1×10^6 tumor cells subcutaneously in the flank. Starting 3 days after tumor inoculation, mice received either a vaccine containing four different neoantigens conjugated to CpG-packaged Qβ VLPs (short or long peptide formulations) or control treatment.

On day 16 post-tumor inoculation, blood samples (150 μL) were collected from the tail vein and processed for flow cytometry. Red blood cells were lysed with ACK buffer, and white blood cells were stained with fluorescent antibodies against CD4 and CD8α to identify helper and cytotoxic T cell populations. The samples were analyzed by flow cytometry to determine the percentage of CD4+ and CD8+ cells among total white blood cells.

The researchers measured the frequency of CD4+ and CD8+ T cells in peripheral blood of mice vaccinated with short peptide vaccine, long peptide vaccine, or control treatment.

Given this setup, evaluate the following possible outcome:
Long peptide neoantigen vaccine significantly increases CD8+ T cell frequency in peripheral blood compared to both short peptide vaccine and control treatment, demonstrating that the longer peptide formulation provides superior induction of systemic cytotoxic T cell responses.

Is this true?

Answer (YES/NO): NO